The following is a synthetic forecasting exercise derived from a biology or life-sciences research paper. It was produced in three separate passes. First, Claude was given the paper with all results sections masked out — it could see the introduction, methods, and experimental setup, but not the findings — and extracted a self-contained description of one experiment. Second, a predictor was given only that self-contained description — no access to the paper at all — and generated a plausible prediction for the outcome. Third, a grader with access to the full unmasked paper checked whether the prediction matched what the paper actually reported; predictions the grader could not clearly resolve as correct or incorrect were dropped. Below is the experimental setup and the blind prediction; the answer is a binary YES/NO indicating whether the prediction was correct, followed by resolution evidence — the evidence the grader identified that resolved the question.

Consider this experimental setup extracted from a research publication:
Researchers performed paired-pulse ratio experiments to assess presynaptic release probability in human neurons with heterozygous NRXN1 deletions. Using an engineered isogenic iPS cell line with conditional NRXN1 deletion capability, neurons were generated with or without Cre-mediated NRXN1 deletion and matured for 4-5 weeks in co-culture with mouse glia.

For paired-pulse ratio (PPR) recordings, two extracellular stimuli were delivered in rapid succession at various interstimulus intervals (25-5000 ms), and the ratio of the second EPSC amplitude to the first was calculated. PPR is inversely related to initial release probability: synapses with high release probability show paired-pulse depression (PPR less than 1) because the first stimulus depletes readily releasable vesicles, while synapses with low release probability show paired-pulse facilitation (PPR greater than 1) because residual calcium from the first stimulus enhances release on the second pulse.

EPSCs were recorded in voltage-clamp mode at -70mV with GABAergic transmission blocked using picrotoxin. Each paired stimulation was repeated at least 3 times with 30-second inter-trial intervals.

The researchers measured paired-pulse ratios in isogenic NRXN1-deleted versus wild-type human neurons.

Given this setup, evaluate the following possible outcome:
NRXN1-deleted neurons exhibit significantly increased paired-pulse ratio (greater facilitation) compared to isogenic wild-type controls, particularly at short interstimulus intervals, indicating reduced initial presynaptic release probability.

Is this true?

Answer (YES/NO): YES